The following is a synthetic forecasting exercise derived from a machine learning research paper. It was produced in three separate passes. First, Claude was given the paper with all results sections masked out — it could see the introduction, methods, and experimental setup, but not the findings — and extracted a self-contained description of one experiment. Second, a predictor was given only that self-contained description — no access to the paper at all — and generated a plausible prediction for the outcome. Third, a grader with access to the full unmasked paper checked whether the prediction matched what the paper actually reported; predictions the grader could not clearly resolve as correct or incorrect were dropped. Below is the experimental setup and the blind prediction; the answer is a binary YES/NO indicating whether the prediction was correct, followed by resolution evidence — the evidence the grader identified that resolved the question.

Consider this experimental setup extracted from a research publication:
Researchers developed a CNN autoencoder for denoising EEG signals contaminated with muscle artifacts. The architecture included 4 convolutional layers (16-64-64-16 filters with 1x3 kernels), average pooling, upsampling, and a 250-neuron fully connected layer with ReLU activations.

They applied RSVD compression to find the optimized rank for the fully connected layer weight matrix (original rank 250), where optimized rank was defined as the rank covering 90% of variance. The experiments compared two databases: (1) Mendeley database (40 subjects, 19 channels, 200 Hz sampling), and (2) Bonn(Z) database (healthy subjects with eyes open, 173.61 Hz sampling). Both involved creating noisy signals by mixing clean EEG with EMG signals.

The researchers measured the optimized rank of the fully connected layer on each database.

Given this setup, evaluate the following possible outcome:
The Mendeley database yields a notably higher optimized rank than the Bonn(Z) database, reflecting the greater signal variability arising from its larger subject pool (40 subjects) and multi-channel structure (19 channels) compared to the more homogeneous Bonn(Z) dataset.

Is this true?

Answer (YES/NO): NO